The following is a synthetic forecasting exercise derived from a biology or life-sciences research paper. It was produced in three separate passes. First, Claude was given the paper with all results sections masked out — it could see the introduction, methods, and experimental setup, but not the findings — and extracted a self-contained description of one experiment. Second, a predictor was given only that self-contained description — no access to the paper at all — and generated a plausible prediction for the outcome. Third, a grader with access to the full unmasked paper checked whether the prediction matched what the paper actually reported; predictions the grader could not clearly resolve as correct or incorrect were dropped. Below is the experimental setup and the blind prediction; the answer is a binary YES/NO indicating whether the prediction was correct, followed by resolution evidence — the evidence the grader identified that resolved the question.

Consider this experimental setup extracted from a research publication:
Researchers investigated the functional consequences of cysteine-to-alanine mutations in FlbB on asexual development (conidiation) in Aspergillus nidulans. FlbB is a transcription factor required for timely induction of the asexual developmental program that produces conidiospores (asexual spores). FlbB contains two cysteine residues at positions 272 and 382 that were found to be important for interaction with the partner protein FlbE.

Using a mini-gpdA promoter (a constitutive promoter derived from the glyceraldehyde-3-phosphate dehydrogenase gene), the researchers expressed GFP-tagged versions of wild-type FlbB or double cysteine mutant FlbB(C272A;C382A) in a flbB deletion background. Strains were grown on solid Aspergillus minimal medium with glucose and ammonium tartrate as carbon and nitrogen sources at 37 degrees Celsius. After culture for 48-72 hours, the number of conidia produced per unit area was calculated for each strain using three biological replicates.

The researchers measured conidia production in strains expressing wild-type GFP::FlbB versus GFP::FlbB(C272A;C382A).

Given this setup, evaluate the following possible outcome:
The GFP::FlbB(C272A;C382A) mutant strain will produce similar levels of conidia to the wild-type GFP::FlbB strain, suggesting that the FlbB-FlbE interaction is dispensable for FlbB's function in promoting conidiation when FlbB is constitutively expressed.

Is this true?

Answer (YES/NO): NO